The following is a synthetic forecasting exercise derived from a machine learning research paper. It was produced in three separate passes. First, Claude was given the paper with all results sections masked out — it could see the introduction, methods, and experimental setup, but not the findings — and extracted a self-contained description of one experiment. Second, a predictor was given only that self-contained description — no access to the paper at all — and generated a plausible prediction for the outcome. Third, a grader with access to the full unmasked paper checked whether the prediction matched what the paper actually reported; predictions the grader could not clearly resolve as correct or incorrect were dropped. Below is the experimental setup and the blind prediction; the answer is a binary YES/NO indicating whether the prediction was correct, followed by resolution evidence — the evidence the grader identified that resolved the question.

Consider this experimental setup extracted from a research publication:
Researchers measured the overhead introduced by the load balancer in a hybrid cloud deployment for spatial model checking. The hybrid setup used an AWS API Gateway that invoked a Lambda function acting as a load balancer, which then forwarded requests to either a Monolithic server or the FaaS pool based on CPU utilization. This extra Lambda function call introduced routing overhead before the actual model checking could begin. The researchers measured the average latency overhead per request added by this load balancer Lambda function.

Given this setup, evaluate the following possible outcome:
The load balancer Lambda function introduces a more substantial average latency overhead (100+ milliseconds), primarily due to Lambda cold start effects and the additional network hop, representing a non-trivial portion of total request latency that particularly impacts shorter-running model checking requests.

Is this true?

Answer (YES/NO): NO